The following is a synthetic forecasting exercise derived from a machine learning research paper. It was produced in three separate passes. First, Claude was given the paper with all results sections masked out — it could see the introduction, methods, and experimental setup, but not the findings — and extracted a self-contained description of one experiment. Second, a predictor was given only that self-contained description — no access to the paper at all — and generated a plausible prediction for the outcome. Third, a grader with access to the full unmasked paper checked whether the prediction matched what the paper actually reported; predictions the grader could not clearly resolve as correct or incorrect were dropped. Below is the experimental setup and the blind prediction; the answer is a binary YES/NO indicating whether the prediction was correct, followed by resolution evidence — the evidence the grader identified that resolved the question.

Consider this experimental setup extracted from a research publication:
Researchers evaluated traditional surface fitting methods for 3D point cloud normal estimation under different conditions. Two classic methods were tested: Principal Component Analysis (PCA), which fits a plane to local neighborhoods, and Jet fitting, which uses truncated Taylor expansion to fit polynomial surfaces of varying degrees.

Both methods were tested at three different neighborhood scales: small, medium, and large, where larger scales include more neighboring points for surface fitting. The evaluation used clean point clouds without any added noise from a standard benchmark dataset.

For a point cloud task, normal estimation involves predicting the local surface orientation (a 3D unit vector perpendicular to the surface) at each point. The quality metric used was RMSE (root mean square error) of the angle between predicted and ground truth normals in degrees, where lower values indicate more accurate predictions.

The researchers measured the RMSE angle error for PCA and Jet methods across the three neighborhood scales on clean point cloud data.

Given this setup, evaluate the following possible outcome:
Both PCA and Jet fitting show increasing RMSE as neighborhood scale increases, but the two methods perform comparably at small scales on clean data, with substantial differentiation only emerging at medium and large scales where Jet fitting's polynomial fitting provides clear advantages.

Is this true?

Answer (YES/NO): NO